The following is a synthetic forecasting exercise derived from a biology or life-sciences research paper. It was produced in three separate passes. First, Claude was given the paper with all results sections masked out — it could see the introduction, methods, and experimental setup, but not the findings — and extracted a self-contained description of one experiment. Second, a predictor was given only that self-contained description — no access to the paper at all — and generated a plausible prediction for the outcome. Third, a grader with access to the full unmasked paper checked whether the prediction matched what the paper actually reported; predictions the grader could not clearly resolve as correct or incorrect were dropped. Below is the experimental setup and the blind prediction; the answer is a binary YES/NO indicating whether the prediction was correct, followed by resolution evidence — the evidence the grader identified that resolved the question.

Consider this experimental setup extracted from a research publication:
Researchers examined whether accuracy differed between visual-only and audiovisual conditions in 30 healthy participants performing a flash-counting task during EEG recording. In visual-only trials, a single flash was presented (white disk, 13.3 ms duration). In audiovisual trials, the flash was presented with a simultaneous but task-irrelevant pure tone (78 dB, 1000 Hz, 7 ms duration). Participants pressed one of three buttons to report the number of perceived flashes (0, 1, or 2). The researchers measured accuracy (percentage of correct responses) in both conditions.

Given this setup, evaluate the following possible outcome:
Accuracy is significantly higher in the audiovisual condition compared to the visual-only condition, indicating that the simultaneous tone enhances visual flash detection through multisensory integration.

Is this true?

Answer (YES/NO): YES